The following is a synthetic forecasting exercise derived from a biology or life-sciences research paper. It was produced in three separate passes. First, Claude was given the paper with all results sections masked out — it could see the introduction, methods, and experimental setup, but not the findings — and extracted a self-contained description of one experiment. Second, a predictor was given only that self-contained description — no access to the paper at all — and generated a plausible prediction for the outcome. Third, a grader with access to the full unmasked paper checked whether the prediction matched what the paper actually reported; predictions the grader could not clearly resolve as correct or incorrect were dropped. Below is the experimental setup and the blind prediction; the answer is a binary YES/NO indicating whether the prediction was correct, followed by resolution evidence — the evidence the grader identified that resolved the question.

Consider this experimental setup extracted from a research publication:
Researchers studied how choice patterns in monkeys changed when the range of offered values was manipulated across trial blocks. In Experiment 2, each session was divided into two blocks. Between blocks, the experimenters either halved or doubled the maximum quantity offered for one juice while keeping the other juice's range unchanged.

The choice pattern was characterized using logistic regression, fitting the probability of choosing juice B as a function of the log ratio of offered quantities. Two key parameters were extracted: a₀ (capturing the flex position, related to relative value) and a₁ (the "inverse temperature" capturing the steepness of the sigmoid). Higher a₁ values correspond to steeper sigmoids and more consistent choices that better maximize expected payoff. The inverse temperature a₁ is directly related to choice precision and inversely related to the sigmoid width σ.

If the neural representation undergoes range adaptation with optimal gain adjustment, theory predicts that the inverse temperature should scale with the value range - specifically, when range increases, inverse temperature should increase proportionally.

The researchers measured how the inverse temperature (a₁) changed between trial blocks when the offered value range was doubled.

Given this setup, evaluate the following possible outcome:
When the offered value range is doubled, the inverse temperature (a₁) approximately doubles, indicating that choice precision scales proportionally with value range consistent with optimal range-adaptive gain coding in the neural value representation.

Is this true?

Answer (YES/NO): NO